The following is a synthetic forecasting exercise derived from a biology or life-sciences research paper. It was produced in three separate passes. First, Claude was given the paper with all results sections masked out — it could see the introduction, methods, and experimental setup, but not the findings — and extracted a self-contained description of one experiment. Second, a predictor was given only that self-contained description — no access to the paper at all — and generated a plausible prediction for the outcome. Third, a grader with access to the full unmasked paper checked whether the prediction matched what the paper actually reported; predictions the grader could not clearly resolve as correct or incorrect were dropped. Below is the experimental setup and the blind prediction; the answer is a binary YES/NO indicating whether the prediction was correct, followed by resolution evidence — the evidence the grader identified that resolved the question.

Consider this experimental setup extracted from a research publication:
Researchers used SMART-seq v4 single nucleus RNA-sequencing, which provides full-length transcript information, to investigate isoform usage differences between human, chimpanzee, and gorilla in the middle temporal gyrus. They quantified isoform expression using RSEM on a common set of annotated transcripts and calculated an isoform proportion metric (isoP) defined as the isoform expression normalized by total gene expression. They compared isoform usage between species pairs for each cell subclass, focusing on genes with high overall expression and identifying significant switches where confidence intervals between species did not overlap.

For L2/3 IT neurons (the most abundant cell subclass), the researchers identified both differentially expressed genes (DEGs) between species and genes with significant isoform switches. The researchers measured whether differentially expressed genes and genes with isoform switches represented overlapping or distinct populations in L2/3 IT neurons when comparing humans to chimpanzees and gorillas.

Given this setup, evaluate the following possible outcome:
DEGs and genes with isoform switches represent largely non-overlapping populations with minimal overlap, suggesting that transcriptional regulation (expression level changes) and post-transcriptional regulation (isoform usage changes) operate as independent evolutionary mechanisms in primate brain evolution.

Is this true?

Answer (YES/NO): YES